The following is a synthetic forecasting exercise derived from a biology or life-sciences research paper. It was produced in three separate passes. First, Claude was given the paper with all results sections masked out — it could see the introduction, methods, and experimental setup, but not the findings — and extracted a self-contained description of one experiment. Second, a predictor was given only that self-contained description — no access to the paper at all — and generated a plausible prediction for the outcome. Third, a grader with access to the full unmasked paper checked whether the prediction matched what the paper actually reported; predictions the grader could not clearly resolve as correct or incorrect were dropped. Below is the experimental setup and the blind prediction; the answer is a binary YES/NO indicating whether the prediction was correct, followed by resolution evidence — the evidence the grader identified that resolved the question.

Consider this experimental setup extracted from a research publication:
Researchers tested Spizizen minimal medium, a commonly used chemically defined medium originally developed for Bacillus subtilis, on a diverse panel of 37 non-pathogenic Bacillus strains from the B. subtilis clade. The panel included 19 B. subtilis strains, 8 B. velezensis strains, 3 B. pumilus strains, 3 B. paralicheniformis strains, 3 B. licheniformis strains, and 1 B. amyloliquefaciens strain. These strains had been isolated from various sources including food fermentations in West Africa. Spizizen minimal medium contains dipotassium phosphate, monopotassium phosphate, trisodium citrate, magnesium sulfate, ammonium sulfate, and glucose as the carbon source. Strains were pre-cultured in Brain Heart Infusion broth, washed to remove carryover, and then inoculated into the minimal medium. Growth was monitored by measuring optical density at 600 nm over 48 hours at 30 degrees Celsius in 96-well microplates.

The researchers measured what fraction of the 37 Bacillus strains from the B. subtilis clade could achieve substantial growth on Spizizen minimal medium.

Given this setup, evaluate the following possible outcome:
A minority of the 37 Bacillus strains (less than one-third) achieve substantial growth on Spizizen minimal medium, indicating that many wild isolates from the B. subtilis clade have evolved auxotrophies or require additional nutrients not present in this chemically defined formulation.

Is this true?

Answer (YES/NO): YES